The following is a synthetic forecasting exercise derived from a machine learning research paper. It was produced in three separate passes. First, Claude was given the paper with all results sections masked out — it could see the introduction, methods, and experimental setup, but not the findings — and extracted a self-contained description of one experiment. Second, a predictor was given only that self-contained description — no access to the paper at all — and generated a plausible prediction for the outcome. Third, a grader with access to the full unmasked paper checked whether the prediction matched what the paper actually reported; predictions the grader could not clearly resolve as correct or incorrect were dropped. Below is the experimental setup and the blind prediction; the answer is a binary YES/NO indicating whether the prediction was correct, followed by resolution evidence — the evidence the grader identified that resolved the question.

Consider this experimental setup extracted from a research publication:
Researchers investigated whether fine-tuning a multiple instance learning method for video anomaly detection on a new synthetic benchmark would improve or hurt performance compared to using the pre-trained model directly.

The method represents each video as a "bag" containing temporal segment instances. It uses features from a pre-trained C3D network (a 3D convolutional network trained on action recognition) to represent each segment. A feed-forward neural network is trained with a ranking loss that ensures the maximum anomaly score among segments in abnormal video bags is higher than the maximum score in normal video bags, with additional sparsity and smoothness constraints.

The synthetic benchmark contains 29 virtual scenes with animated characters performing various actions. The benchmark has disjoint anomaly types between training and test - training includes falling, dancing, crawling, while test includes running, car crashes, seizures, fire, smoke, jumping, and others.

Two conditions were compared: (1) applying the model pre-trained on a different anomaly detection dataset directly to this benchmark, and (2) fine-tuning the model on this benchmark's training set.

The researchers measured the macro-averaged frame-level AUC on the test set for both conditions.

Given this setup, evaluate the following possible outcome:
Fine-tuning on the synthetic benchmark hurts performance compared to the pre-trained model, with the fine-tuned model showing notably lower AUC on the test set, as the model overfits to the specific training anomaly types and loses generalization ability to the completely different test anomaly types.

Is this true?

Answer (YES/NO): NO